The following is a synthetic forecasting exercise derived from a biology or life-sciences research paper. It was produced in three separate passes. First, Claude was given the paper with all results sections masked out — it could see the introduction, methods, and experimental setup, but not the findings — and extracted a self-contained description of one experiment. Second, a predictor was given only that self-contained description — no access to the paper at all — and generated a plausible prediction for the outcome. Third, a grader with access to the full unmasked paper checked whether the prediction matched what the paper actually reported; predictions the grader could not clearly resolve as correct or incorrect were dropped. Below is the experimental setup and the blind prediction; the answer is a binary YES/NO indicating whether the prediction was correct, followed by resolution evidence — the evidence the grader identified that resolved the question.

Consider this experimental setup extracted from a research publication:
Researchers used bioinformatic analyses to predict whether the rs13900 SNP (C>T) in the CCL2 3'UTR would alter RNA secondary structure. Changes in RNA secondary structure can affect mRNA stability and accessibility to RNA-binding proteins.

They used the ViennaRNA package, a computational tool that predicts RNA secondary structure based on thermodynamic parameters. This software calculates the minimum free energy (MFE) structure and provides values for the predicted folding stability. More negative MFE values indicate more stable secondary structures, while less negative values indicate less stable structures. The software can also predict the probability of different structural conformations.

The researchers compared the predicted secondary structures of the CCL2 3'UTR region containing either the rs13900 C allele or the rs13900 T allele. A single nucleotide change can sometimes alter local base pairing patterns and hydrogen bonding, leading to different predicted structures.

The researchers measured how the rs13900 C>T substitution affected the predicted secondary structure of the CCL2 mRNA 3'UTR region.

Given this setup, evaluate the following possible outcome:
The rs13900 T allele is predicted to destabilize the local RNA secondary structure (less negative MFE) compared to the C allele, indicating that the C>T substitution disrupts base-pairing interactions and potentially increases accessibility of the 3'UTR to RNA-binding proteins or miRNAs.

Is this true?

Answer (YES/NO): NO